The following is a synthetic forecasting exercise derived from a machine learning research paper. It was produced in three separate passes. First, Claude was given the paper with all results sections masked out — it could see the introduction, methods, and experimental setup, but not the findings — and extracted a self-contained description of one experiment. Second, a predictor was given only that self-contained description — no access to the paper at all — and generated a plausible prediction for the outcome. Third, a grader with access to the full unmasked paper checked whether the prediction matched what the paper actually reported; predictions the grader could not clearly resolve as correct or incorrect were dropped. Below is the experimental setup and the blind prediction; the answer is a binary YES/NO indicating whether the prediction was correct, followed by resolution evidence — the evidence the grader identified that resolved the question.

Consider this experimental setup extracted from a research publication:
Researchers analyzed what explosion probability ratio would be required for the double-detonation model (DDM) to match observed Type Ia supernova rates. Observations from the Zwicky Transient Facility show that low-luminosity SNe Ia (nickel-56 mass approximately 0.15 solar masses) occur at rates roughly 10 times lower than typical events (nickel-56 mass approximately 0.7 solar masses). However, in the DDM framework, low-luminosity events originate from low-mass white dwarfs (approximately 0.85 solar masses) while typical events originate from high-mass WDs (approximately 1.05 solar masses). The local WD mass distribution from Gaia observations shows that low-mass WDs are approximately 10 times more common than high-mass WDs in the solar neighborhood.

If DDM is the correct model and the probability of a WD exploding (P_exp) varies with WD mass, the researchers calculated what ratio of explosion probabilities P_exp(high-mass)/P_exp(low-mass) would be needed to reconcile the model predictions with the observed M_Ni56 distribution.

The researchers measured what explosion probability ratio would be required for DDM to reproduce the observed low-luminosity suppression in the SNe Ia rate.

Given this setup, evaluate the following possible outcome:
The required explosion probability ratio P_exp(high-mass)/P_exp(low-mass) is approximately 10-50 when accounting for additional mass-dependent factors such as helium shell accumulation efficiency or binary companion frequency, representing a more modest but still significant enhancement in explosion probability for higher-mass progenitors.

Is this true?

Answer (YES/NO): NO